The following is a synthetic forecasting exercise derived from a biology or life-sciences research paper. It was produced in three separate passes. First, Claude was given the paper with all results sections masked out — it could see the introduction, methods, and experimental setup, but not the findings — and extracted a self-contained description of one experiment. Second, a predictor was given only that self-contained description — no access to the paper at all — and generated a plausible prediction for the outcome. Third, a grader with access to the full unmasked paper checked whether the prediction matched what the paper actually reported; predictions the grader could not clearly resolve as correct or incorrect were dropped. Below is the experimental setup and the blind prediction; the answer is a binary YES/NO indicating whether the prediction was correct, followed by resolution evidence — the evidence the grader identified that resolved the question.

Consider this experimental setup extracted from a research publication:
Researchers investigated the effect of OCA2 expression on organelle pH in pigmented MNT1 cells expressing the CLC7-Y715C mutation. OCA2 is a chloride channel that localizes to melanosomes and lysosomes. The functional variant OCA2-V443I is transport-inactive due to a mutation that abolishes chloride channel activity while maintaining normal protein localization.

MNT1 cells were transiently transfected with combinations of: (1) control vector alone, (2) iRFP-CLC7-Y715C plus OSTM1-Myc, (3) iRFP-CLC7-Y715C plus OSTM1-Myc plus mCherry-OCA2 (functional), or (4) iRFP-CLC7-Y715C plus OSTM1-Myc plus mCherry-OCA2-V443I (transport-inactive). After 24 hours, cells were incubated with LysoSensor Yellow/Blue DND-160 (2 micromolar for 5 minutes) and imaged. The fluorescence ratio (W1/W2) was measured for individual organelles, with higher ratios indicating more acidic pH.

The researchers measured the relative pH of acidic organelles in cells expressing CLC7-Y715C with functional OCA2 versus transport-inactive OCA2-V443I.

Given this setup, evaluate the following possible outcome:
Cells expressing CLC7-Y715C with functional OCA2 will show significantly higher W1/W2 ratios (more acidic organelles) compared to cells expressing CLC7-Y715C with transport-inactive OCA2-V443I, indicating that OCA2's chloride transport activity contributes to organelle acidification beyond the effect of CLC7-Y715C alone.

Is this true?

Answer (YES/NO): NO